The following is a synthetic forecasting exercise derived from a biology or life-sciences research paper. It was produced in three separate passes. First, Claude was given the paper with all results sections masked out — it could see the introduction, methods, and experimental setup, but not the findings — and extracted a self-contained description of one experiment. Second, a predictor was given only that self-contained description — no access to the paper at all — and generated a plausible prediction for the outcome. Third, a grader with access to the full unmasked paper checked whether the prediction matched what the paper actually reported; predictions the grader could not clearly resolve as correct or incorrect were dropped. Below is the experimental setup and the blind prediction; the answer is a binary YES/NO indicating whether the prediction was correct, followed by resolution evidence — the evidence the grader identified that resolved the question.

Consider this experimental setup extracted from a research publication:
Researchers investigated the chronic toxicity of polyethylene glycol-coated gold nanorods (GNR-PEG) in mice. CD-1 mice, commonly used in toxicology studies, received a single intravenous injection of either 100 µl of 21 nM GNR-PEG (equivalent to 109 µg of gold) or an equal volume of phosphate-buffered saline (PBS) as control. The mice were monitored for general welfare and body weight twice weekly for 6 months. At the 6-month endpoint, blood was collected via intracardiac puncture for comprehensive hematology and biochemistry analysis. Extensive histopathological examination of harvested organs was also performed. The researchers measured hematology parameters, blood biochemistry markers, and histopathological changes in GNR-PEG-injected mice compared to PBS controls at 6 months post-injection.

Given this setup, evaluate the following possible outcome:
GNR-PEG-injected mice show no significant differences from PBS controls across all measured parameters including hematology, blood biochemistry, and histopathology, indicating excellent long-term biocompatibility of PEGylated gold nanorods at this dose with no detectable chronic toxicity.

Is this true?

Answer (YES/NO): YES